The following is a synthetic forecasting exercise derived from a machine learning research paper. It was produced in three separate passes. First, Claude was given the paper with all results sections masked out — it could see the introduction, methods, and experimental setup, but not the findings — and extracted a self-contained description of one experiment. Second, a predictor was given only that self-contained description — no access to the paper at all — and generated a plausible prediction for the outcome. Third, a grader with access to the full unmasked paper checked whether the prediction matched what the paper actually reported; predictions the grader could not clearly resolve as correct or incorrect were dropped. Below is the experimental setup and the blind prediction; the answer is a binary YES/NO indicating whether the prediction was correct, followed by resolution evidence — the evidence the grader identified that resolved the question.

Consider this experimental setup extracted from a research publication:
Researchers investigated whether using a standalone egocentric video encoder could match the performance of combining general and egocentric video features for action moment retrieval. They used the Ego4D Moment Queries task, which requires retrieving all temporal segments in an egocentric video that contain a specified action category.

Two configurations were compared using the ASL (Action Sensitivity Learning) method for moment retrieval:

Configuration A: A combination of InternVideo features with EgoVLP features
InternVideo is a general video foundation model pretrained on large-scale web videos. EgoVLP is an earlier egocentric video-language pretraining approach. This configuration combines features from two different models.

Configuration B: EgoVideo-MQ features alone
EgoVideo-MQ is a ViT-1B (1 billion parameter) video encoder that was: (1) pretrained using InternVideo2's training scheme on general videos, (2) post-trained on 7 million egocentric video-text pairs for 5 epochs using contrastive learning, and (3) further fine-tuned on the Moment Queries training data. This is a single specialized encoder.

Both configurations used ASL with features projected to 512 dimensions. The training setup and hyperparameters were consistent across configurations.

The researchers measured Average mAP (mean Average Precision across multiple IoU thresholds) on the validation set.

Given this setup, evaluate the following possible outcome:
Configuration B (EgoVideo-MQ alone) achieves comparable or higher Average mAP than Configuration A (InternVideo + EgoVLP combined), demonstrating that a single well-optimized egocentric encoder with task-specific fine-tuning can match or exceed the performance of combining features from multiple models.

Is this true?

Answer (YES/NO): YES